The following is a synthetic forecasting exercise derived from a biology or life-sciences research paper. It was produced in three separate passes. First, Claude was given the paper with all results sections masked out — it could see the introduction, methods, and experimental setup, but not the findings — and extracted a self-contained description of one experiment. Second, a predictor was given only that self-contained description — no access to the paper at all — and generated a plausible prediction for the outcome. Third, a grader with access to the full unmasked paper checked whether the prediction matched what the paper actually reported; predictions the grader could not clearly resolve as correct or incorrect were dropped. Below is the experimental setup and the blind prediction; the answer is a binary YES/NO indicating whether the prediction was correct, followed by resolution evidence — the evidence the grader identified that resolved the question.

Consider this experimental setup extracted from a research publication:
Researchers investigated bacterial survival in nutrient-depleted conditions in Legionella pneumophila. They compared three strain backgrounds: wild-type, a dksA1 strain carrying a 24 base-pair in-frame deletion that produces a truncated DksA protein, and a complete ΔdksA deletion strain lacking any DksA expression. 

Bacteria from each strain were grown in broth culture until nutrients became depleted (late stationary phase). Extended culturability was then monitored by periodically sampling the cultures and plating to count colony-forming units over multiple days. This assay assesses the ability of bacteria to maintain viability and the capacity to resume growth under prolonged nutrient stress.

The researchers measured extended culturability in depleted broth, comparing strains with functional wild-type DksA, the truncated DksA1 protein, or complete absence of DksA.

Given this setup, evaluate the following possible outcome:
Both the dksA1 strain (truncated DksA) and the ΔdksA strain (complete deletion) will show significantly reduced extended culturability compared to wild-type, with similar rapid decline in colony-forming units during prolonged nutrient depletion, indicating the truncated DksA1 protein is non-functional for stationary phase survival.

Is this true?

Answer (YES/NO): NO